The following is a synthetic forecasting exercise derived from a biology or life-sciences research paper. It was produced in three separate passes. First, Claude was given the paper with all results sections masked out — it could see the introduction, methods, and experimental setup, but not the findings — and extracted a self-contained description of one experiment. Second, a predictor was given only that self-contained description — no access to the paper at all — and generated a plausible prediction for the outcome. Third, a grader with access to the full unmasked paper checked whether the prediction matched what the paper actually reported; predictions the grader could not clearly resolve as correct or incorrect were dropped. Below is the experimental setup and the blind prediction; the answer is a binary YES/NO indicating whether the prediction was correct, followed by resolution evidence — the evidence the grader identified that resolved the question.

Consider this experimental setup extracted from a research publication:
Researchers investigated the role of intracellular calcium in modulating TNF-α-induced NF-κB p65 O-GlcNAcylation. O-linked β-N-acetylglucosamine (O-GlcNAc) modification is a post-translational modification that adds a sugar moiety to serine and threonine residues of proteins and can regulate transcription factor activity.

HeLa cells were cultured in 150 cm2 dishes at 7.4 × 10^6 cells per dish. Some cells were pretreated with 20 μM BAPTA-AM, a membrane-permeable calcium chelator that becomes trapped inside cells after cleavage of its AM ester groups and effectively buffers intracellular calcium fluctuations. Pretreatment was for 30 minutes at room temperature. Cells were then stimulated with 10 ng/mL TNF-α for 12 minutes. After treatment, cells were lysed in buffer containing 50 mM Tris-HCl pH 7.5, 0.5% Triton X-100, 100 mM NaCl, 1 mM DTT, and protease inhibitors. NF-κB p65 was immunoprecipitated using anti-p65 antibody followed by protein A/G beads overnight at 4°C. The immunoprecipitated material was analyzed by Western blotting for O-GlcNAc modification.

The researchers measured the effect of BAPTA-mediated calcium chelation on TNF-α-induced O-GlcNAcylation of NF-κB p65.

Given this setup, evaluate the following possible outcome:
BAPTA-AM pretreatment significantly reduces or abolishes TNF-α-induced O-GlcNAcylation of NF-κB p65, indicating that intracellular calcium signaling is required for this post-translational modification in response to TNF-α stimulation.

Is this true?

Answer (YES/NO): NO